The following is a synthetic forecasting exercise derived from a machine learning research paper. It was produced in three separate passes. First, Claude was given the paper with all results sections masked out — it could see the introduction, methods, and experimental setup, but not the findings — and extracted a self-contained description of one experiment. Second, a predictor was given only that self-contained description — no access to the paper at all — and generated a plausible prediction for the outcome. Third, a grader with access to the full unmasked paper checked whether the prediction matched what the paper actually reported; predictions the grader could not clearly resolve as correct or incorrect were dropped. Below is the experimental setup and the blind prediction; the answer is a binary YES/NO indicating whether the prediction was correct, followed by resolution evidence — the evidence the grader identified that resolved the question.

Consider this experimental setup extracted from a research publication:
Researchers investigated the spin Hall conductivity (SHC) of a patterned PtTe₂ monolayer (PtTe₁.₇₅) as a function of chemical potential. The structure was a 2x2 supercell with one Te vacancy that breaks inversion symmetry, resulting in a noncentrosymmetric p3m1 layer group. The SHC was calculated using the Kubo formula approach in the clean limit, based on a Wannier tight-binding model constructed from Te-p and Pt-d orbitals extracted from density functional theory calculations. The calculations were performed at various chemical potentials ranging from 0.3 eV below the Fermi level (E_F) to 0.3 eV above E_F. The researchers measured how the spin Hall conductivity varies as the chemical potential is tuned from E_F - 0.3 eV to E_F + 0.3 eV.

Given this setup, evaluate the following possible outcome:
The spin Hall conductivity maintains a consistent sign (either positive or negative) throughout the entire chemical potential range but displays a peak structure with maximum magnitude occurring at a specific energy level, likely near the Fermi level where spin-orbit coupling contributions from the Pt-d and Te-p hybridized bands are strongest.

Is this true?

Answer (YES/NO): NO